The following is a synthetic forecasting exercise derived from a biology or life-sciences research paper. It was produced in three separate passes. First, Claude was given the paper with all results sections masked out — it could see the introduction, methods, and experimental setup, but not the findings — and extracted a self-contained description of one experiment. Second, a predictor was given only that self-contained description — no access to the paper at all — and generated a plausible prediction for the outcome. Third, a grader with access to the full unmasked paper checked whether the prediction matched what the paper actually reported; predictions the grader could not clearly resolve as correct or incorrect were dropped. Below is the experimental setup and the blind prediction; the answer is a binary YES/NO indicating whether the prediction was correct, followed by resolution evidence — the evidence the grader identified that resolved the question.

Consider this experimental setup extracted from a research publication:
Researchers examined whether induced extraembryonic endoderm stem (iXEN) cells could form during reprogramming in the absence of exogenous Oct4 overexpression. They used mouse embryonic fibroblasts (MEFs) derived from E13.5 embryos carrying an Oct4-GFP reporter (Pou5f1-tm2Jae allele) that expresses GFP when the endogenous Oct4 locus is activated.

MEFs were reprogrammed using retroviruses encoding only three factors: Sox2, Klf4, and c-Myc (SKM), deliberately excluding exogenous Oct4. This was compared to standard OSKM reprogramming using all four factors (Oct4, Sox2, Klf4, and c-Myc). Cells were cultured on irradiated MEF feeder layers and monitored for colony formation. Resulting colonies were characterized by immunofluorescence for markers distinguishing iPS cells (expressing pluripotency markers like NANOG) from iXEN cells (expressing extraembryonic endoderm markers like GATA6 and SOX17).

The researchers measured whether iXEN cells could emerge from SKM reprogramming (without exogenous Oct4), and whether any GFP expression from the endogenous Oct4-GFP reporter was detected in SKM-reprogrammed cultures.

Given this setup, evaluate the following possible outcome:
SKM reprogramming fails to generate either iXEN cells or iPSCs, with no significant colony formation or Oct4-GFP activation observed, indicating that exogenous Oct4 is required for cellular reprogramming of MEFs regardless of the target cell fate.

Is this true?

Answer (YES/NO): NO